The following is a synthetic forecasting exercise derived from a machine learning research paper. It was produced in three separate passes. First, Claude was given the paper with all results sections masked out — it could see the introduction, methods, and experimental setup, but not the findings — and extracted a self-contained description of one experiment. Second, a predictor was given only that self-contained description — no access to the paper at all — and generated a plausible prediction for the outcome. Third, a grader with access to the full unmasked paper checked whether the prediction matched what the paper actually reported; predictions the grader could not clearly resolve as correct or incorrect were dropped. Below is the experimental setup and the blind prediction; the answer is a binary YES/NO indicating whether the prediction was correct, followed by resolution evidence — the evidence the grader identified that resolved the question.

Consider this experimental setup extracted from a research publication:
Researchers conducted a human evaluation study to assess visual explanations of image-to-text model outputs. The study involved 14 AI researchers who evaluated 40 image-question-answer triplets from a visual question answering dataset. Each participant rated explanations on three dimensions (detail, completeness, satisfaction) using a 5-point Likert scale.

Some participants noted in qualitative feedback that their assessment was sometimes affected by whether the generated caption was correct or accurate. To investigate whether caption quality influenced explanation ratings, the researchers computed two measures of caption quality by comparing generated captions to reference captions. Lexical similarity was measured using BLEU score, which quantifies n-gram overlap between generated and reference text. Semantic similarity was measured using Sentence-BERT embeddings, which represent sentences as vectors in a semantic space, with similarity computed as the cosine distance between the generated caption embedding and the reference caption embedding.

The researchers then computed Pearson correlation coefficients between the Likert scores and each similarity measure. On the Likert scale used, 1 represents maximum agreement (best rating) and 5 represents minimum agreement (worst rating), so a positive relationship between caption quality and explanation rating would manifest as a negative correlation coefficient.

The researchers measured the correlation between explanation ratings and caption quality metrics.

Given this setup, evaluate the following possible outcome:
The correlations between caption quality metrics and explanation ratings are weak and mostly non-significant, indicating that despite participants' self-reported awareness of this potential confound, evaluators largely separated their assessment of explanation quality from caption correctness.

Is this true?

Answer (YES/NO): YES